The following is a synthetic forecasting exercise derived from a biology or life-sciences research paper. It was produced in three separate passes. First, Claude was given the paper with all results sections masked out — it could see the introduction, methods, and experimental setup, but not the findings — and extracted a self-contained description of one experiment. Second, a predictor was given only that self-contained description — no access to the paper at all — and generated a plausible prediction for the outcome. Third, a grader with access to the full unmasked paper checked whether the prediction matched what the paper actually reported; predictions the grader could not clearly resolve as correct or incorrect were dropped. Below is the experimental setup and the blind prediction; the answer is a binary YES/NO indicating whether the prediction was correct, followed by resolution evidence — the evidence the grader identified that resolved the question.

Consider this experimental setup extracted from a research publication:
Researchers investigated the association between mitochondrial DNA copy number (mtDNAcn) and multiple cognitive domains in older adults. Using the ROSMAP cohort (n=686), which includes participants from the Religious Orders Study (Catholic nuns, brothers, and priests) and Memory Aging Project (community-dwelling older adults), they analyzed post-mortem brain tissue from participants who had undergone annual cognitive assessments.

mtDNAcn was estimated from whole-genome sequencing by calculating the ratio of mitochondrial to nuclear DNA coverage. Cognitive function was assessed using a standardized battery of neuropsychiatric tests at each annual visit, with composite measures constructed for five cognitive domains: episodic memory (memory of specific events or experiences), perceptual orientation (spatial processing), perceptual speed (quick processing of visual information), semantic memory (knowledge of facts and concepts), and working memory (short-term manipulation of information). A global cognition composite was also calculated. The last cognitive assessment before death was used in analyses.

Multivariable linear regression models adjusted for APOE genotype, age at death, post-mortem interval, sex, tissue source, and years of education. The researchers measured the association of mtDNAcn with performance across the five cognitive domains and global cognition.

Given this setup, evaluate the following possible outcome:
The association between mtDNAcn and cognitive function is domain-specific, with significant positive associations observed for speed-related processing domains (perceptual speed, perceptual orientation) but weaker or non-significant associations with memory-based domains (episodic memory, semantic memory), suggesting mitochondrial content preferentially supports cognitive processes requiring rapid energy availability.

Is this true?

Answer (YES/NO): NO